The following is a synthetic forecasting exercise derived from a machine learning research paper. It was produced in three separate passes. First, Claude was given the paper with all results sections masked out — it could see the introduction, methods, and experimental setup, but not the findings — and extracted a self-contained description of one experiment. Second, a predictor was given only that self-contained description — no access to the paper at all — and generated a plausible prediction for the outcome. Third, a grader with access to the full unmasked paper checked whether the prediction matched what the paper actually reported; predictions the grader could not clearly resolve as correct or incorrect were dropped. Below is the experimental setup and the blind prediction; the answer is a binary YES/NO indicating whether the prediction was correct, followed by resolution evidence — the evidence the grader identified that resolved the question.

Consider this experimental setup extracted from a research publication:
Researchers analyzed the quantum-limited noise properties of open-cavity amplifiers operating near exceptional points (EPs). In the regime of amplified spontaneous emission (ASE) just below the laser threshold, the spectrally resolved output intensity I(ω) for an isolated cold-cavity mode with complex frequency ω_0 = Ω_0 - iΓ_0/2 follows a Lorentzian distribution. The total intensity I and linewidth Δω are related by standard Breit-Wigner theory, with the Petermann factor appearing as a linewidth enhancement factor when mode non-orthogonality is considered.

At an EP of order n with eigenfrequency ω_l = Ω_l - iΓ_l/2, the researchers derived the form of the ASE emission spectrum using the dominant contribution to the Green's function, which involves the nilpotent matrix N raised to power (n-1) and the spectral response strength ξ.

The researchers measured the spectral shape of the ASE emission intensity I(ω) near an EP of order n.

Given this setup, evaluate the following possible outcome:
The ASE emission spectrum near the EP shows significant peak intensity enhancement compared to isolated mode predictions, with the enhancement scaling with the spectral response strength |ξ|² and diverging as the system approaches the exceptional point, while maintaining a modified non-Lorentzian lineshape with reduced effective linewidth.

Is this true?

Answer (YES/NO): NO